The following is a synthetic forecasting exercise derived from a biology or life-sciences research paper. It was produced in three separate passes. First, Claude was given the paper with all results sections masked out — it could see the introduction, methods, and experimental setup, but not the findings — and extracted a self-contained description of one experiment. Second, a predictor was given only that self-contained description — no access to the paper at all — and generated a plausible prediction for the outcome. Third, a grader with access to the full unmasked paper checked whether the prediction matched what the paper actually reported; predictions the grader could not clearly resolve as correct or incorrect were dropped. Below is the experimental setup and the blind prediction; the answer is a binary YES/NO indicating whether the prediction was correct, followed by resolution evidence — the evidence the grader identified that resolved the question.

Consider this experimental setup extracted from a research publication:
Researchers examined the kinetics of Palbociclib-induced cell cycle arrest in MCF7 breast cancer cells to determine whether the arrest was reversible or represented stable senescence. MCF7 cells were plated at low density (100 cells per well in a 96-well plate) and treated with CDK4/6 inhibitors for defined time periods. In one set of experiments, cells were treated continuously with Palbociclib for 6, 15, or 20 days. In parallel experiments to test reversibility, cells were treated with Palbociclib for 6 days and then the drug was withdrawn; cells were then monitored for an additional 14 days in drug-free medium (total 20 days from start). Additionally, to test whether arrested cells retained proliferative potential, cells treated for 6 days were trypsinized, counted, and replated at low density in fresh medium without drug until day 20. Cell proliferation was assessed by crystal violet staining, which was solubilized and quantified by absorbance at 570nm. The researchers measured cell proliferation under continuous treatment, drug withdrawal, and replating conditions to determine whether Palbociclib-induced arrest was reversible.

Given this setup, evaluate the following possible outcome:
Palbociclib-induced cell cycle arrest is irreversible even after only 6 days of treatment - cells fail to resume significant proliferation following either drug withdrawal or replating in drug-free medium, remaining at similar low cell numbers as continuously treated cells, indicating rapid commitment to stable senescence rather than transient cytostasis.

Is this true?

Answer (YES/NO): YES